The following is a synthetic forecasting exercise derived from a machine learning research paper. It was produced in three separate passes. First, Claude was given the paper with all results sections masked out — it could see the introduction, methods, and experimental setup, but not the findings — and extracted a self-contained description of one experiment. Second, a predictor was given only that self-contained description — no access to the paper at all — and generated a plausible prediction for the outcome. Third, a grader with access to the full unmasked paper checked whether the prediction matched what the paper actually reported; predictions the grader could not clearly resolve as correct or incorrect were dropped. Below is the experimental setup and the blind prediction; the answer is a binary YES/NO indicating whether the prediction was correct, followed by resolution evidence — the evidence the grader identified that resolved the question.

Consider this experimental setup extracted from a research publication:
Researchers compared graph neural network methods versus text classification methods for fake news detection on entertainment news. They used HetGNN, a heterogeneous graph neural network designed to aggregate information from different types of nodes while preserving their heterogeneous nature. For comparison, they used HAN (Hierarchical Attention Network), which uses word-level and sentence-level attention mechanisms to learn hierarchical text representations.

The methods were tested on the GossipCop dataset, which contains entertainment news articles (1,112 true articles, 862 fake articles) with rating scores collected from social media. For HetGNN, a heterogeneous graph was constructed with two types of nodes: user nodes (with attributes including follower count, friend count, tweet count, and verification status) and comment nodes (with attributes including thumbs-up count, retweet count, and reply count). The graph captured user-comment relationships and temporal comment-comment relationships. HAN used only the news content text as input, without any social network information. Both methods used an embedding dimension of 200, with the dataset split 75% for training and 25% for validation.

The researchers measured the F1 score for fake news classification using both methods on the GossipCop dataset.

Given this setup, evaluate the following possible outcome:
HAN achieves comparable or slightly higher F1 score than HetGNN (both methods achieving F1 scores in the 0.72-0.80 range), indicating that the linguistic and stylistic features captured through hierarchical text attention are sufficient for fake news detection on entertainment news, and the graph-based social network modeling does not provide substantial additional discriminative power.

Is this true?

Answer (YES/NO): NO